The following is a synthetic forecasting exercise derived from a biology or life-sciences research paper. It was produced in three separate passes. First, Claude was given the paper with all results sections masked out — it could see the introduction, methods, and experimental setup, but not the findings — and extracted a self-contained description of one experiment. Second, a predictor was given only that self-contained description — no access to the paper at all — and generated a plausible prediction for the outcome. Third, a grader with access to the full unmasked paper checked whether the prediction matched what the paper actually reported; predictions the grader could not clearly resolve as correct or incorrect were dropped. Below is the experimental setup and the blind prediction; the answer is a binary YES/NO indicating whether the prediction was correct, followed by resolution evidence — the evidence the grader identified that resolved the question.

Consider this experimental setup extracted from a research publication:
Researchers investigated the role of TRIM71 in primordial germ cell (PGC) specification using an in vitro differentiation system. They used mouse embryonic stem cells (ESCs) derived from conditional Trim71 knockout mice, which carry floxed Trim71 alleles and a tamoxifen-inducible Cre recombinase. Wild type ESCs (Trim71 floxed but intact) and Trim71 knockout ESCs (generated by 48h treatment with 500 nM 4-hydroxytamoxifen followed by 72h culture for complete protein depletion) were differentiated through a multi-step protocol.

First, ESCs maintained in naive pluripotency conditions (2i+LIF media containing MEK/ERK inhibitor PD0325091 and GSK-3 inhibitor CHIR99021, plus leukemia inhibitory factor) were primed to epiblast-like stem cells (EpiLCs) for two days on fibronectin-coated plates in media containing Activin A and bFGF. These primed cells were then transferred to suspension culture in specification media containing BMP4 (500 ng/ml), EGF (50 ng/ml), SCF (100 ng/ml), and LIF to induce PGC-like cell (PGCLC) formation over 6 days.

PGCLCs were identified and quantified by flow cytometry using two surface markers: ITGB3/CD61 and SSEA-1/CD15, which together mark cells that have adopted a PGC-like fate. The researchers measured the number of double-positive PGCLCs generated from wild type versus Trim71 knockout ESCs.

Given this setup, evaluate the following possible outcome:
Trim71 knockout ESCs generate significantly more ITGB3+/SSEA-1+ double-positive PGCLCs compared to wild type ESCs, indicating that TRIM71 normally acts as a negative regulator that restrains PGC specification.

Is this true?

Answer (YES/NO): NO